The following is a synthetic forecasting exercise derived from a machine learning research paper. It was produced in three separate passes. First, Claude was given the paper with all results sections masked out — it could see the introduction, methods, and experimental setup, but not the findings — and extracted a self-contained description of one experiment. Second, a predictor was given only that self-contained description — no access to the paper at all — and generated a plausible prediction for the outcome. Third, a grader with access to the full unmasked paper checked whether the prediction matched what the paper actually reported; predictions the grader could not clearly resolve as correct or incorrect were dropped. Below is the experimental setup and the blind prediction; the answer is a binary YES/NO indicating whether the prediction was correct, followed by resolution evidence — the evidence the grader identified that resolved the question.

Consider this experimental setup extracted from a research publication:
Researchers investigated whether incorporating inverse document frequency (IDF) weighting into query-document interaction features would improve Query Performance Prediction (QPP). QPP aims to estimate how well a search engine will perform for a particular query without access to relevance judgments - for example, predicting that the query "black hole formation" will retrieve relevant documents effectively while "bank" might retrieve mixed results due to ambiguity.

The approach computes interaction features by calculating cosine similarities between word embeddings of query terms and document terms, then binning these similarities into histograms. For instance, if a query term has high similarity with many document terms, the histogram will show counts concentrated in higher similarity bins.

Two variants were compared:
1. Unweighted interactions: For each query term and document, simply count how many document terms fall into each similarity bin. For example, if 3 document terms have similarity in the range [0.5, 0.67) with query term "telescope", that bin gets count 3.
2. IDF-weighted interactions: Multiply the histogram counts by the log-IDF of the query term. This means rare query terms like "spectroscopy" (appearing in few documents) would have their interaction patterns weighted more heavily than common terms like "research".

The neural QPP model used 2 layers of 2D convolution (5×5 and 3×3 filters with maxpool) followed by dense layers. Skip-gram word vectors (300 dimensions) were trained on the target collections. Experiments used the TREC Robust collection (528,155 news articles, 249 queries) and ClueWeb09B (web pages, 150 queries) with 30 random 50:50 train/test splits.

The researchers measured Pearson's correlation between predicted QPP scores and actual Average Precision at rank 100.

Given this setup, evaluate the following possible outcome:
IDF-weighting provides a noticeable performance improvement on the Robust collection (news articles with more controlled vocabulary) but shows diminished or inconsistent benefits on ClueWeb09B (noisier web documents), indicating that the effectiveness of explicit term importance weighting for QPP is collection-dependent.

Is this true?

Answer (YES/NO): NO